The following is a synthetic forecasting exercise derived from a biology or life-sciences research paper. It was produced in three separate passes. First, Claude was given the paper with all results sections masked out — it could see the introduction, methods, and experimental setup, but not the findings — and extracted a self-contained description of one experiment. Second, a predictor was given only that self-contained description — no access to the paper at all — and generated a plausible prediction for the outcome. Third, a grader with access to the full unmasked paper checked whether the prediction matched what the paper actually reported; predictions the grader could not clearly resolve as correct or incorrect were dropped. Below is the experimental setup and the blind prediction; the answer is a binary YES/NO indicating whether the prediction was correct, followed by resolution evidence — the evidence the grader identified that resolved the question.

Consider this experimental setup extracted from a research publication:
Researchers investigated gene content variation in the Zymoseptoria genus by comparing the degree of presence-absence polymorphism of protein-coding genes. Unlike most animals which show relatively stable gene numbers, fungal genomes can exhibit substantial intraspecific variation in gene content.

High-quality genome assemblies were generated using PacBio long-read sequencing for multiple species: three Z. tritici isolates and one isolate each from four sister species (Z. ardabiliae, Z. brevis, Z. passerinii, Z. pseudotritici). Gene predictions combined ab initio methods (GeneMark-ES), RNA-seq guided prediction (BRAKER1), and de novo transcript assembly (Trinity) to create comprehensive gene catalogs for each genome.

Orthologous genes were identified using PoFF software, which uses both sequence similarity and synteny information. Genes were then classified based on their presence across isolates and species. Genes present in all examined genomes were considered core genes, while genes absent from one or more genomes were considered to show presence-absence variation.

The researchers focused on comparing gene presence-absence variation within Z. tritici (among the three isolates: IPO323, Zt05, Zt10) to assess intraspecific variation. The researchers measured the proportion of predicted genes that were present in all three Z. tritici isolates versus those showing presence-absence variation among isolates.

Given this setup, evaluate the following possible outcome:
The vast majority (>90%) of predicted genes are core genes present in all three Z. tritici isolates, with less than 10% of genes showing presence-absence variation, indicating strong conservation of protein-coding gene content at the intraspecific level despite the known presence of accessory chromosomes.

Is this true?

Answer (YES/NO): NO